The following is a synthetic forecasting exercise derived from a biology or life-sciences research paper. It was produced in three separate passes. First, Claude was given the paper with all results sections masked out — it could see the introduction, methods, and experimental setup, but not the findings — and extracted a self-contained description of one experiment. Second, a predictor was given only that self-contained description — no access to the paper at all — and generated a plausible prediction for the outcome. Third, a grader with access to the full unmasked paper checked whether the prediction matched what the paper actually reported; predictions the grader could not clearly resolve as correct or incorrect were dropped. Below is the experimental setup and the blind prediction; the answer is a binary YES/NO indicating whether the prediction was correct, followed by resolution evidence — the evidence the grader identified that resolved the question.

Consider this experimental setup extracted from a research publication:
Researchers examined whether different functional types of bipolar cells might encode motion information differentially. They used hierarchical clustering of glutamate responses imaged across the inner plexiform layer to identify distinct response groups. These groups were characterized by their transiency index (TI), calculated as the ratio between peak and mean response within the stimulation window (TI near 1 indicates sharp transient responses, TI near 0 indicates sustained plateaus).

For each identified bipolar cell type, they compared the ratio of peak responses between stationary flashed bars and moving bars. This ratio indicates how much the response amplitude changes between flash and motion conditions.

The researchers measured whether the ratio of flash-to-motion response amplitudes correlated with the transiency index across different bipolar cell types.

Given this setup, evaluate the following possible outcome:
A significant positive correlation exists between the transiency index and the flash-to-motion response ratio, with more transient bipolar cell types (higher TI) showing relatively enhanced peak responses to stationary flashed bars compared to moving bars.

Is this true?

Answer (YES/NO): YES